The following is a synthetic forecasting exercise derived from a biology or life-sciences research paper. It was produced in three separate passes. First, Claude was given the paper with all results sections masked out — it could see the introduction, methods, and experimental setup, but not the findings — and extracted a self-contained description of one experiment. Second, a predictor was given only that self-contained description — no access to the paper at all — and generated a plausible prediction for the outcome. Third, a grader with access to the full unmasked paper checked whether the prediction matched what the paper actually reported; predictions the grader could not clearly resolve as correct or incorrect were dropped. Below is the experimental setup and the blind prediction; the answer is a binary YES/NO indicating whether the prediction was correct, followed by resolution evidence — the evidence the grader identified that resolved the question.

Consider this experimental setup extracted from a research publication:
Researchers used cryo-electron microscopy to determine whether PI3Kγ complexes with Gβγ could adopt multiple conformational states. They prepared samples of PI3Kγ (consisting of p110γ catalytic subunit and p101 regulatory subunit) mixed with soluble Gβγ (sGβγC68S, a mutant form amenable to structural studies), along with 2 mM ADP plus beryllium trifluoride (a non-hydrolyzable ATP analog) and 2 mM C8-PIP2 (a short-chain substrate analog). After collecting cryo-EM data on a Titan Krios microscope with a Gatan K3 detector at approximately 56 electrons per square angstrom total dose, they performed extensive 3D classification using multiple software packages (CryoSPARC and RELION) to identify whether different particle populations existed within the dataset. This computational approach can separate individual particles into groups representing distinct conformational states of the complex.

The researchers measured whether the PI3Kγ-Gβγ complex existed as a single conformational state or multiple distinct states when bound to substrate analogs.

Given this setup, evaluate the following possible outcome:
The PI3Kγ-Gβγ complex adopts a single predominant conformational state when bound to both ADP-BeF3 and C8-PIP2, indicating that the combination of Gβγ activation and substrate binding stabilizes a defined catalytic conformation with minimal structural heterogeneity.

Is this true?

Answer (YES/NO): NO